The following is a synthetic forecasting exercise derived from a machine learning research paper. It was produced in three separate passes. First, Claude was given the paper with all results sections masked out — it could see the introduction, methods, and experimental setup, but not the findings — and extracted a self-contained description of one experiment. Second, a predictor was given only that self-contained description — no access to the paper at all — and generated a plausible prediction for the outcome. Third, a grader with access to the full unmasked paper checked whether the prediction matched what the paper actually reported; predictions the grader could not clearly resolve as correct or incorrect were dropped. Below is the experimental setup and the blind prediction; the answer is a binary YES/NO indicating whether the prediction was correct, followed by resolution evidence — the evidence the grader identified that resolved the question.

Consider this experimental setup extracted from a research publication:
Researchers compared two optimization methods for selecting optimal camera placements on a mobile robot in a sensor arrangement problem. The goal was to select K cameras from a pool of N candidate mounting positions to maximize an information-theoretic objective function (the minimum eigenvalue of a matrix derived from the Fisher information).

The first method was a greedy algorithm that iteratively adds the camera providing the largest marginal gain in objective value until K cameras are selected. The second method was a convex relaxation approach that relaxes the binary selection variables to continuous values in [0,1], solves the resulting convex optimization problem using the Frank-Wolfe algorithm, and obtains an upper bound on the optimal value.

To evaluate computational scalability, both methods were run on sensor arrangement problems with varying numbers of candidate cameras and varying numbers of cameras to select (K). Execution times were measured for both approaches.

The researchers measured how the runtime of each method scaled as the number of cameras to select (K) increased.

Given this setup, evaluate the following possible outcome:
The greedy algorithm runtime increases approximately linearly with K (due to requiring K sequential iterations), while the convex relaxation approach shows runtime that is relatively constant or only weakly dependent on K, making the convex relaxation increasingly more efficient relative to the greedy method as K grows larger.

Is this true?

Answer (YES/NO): YES